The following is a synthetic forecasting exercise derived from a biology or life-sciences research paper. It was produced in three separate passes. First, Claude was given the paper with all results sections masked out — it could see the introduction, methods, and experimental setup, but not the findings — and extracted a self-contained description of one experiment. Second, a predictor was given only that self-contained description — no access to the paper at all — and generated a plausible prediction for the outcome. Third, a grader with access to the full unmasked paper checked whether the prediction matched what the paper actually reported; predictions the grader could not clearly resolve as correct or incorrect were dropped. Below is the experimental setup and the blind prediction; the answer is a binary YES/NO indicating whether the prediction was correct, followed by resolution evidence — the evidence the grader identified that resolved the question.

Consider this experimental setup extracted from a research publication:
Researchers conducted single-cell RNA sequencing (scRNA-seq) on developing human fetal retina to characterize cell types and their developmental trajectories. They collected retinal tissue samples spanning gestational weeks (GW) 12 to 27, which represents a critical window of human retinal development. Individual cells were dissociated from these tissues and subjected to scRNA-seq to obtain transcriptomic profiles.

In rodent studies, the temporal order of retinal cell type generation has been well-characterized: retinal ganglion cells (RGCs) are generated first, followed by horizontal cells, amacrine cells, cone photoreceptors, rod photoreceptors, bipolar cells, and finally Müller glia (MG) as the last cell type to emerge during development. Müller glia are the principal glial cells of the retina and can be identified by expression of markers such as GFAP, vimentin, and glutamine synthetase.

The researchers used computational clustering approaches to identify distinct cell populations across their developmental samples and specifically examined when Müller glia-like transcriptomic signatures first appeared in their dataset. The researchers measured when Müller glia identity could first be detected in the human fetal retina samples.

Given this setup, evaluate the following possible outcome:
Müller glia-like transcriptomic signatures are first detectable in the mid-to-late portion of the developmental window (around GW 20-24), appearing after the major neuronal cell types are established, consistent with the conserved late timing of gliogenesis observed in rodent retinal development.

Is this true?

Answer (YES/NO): NO